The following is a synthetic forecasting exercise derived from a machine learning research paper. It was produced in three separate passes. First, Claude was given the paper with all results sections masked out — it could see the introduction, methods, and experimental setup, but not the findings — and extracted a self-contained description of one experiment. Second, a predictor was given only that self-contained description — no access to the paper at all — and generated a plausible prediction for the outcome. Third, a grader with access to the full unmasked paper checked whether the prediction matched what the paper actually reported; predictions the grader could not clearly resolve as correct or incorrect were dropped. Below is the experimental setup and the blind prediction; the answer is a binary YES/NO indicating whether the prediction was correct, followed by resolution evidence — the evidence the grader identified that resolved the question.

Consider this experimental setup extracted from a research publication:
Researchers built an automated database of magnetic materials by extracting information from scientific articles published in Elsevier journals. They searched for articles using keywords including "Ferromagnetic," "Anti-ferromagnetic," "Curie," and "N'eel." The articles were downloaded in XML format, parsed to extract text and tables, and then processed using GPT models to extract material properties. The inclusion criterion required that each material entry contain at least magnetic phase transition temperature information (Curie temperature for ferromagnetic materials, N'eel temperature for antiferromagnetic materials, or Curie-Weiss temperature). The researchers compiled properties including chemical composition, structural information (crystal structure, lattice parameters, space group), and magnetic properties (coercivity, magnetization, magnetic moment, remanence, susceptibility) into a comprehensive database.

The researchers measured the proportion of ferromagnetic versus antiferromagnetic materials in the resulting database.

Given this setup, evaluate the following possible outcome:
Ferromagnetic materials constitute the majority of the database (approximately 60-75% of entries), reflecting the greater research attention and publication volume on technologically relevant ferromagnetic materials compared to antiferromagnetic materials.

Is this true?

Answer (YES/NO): YES